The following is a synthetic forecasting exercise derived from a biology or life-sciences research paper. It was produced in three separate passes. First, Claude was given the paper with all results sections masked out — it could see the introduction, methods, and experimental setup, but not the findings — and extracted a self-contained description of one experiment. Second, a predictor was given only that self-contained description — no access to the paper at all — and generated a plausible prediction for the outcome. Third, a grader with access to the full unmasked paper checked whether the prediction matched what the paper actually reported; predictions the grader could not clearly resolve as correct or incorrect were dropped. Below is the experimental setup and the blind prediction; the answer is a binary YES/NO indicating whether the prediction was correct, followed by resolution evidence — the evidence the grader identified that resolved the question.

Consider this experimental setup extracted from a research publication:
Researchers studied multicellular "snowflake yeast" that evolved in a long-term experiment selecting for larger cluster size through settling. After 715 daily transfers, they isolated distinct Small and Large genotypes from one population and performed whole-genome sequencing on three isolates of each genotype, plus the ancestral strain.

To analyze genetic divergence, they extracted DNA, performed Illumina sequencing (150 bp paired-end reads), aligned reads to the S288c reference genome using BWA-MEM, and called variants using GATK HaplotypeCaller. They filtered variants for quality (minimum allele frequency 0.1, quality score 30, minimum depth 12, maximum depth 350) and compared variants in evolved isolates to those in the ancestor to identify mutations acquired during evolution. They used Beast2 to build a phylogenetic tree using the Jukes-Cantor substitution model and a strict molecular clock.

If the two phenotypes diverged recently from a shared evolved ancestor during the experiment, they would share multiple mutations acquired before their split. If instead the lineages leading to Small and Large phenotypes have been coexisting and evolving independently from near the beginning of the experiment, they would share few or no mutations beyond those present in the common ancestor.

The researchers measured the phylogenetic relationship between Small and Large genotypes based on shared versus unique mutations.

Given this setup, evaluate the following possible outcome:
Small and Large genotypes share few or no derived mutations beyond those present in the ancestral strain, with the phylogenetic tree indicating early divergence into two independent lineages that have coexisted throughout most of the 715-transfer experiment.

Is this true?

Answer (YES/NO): YES